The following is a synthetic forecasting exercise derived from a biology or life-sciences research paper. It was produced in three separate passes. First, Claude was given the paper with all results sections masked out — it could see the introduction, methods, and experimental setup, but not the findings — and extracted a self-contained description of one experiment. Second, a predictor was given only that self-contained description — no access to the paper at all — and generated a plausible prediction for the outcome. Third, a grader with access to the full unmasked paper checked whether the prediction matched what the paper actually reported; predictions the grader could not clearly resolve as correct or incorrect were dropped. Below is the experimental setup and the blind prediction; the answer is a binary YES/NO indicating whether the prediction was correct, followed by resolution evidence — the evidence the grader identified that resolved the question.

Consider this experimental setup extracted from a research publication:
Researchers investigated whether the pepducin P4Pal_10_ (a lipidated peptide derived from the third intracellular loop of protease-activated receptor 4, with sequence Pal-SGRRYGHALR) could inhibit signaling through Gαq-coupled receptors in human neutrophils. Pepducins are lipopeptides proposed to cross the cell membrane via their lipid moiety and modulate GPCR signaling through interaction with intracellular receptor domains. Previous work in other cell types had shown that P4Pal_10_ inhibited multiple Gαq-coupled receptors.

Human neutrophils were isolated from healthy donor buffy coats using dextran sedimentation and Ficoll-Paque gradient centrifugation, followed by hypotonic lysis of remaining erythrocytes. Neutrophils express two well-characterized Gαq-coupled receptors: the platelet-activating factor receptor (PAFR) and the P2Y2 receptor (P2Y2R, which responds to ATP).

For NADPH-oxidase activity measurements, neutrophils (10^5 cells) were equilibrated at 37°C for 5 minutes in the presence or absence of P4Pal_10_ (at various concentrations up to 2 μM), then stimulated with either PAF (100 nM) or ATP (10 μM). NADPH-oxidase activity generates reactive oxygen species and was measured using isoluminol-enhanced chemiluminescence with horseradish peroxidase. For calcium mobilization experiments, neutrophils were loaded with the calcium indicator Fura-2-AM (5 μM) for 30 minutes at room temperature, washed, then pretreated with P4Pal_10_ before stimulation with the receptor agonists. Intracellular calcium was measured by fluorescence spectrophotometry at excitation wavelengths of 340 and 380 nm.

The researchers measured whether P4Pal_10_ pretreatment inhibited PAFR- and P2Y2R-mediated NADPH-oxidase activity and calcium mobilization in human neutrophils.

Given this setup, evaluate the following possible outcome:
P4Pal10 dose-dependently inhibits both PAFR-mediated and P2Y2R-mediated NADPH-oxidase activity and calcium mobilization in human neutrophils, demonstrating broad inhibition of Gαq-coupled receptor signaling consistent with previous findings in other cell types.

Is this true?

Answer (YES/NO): NO